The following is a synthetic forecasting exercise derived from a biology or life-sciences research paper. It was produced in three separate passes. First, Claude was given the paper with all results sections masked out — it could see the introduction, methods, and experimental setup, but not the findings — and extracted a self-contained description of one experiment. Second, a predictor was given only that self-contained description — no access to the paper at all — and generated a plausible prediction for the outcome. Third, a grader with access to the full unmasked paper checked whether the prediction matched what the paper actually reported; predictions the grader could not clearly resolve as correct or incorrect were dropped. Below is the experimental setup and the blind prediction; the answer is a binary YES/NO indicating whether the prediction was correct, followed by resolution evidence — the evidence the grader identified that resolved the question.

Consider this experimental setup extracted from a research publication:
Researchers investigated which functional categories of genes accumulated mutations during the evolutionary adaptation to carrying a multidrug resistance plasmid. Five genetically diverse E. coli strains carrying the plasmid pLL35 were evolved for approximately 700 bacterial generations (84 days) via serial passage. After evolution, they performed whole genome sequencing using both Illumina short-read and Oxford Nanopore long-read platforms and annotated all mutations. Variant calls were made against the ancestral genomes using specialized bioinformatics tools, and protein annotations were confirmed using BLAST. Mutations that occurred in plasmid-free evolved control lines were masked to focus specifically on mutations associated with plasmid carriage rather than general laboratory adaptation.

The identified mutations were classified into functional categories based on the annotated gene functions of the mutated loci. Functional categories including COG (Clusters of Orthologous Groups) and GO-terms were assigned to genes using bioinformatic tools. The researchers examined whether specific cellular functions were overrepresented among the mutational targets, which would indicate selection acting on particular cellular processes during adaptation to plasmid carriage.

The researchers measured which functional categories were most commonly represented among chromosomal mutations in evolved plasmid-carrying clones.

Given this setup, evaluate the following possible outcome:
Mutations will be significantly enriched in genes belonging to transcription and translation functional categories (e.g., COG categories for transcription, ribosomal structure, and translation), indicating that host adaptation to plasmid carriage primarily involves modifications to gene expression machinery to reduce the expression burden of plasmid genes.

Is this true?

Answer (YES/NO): NO